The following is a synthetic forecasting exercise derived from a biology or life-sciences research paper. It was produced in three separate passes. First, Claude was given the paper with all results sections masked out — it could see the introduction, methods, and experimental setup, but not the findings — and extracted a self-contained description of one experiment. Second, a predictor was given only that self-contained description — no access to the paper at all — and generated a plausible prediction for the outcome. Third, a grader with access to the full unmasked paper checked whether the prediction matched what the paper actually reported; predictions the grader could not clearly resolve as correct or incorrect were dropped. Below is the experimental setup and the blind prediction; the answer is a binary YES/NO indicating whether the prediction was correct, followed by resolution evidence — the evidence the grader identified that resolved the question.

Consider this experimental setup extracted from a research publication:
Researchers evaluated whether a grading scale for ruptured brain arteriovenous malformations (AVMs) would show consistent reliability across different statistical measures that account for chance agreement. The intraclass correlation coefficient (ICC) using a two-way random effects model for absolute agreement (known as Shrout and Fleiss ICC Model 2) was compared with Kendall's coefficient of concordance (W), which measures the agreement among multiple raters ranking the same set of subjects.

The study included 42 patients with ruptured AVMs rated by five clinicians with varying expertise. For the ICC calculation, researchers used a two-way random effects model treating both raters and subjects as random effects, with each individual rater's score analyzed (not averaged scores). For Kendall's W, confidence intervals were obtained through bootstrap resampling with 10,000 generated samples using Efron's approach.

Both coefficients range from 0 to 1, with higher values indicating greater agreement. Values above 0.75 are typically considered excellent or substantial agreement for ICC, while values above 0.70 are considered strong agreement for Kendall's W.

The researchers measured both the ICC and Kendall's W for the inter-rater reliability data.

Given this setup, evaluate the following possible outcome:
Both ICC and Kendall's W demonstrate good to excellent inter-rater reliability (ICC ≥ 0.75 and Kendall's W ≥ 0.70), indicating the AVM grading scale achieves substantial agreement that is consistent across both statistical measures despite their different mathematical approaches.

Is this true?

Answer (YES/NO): YES